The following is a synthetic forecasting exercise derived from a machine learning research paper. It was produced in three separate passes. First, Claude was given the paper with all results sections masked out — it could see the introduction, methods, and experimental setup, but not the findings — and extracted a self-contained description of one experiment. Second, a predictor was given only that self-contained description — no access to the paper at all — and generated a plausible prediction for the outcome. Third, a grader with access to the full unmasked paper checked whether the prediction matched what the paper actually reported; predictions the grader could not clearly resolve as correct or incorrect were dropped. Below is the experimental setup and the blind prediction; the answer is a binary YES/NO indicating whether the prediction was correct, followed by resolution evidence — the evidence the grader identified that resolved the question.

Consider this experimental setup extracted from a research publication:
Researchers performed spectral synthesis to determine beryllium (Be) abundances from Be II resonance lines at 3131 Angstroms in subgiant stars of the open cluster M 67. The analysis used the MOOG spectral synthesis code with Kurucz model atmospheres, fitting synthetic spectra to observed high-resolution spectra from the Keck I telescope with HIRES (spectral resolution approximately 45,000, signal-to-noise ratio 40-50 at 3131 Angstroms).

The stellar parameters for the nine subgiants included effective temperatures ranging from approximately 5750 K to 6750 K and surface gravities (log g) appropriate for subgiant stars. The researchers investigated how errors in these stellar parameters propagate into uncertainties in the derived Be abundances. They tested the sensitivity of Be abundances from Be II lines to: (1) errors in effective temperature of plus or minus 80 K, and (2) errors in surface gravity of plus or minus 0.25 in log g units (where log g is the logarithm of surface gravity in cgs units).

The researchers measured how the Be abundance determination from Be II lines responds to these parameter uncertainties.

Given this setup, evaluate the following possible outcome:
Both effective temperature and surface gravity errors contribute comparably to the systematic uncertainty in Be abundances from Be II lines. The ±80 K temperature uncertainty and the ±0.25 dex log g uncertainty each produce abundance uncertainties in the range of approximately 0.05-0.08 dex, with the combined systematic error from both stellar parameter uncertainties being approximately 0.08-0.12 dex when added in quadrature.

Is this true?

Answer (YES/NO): NO